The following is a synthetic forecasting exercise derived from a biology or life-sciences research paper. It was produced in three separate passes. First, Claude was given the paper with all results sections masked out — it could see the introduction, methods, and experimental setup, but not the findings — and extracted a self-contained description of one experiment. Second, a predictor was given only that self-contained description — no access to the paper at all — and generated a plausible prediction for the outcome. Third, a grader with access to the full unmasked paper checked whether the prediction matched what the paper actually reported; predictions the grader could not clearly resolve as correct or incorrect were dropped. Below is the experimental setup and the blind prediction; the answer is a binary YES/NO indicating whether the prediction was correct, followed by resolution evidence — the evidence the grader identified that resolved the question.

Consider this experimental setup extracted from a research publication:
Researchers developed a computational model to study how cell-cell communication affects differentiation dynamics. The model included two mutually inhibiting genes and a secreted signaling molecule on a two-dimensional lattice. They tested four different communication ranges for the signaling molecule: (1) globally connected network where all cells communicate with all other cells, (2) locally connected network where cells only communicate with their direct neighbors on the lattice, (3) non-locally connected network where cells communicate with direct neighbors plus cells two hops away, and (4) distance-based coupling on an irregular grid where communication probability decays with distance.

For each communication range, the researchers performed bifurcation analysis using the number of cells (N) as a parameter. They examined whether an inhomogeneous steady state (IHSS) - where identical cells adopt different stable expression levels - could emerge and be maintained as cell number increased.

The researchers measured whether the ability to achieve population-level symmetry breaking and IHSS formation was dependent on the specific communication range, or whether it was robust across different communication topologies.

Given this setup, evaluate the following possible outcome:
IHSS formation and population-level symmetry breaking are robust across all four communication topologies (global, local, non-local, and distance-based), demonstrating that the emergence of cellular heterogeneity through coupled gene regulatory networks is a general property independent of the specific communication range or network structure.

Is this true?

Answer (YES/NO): YES